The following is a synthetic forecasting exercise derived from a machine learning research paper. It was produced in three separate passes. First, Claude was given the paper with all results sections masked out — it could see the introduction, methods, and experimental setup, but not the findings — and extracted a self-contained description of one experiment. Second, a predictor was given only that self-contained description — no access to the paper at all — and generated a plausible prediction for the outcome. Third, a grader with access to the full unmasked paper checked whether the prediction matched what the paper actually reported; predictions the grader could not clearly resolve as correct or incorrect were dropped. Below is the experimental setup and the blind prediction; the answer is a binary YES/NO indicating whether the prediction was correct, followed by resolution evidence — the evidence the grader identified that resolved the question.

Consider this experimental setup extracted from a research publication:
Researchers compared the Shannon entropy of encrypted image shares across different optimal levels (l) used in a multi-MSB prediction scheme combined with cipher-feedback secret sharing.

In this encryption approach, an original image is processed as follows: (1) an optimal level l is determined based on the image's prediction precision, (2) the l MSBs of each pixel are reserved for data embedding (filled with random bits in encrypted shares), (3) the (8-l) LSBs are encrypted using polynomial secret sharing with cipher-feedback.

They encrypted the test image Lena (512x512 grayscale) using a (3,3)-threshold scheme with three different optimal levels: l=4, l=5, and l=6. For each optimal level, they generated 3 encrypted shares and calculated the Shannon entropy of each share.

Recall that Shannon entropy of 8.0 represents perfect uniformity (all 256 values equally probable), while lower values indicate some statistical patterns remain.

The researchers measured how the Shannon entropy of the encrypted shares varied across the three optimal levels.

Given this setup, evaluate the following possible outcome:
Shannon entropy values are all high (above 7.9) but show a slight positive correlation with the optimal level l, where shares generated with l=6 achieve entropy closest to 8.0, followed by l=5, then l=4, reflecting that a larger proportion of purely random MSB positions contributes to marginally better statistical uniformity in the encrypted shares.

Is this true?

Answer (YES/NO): NO